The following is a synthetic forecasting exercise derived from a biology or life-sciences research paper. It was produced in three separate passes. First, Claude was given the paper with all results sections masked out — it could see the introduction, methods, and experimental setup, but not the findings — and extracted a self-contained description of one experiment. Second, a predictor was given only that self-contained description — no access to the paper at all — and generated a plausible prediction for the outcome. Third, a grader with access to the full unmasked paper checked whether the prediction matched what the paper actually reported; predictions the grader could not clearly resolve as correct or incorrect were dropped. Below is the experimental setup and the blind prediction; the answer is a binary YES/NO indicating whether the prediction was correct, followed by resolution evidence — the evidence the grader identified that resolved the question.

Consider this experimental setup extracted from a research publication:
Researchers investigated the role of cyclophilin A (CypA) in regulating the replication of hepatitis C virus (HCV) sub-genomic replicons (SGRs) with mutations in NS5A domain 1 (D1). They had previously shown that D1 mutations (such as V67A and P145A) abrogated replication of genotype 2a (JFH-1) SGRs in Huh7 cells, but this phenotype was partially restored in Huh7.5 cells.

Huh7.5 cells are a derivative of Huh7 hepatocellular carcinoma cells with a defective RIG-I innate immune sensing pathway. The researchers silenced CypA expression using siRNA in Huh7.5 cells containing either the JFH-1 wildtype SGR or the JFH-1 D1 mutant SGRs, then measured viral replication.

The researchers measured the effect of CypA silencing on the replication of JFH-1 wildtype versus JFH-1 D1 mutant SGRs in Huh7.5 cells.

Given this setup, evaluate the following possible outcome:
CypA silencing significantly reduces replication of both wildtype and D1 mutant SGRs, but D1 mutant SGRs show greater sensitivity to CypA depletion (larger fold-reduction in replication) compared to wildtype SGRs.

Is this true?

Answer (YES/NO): YES